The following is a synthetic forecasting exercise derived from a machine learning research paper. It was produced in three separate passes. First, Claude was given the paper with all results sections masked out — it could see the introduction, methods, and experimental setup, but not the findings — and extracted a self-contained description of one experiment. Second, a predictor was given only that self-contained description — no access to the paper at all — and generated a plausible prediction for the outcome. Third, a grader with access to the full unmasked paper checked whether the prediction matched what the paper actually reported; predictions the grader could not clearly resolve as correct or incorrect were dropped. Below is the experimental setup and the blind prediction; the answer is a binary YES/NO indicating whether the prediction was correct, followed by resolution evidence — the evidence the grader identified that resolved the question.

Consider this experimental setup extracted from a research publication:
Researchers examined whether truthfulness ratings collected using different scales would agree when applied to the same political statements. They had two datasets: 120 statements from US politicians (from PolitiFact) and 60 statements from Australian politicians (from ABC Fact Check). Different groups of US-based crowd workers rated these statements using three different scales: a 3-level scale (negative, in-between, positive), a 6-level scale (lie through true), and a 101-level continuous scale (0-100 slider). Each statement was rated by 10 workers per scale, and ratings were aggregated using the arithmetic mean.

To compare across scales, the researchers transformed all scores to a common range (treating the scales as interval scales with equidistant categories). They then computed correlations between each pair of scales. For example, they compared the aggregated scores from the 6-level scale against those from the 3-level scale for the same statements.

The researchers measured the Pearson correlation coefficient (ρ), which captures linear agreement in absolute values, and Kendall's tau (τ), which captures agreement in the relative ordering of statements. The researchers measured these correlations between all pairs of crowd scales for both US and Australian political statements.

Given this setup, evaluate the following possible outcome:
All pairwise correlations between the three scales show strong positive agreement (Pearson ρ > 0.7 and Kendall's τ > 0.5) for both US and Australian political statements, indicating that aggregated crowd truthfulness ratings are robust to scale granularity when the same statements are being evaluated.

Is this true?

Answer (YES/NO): NO